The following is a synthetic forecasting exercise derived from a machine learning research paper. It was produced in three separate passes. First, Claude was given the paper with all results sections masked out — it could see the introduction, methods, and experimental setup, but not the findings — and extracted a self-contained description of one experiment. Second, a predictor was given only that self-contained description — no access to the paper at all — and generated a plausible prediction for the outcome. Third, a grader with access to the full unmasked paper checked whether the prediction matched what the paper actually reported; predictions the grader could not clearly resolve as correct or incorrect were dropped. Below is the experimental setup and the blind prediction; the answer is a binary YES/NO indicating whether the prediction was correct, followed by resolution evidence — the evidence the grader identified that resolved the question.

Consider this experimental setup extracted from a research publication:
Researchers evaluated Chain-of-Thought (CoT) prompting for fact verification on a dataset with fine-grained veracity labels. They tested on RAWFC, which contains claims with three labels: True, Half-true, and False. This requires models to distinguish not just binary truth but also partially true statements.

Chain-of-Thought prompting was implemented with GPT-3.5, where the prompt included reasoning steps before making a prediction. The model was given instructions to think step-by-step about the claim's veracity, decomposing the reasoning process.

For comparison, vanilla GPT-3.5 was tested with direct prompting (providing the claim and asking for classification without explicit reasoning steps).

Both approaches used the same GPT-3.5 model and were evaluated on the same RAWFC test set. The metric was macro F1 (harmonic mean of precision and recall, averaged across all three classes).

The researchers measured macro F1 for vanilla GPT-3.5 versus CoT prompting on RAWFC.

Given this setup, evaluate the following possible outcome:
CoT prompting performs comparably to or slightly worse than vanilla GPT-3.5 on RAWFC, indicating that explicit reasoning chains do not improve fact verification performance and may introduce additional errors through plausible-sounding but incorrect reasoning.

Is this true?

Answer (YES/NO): YES